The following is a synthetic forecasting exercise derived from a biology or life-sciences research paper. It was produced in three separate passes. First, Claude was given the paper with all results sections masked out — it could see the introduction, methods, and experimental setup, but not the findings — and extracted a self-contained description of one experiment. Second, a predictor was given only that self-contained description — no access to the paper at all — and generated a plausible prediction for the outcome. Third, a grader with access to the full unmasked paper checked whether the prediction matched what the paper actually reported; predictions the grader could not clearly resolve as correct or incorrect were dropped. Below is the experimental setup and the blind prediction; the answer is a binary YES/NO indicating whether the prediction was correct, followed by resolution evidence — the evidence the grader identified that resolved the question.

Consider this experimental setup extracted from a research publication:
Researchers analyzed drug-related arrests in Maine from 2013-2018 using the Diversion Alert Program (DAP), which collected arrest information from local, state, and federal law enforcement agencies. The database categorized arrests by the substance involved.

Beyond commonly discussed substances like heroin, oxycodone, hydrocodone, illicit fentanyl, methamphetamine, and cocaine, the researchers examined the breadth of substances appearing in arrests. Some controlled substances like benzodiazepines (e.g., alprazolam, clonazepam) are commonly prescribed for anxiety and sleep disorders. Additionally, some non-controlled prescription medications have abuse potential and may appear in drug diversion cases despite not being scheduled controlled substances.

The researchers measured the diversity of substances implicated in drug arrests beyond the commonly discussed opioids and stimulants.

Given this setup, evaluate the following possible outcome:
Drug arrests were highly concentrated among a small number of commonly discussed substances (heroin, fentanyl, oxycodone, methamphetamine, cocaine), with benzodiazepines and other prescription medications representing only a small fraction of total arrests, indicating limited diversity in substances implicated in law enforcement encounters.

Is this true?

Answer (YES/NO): NO